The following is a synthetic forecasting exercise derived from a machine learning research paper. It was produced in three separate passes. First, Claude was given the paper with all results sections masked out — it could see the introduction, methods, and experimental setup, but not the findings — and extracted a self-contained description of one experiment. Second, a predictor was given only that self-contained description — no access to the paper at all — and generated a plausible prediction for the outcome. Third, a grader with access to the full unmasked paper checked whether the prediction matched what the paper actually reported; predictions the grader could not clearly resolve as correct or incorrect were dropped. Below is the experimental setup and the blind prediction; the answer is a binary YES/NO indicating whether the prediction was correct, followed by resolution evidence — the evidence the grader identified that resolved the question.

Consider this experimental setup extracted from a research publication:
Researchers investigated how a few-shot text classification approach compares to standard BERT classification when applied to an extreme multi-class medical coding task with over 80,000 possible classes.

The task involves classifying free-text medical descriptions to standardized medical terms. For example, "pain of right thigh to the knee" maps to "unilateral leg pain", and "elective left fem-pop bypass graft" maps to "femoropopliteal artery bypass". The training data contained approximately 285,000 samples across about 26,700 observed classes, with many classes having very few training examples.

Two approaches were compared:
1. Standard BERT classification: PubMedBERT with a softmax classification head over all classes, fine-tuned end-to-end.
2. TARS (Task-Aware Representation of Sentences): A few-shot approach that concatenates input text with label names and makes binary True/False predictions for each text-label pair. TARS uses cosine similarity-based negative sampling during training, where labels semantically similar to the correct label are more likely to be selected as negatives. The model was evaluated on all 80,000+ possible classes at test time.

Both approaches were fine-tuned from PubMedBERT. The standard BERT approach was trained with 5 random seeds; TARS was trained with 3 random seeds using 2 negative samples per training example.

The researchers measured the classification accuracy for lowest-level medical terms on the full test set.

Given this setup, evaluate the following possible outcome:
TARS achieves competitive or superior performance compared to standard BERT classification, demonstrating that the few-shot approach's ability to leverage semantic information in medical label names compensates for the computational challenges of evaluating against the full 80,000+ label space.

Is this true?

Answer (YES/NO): NO